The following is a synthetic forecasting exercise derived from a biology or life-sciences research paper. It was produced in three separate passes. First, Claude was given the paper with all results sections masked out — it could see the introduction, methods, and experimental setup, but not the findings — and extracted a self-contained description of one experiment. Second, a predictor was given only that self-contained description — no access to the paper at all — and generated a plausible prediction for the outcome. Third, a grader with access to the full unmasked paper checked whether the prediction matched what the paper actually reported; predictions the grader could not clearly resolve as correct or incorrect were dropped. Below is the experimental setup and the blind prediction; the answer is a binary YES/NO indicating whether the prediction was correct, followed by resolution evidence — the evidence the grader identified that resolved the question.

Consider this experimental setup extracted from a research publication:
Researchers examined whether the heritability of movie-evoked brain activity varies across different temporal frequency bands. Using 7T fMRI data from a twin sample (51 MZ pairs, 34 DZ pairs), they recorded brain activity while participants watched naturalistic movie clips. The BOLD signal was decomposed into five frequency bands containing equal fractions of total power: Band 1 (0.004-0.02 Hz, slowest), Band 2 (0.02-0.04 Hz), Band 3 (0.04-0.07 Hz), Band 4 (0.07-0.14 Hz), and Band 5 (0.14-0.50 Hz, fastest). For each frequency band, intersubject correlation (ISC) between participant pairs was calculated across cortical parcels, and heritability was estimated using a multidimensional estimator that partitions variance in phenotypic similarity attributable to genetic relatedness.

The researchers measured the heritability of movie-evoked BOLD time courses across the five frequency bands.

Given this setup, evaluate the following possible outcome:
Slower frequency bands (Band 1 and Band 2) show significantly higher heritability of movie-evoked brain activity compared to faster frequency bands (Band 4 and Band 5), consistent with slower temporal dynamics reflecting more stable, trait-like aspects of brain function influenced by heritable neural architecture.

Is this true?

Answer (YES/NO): YES